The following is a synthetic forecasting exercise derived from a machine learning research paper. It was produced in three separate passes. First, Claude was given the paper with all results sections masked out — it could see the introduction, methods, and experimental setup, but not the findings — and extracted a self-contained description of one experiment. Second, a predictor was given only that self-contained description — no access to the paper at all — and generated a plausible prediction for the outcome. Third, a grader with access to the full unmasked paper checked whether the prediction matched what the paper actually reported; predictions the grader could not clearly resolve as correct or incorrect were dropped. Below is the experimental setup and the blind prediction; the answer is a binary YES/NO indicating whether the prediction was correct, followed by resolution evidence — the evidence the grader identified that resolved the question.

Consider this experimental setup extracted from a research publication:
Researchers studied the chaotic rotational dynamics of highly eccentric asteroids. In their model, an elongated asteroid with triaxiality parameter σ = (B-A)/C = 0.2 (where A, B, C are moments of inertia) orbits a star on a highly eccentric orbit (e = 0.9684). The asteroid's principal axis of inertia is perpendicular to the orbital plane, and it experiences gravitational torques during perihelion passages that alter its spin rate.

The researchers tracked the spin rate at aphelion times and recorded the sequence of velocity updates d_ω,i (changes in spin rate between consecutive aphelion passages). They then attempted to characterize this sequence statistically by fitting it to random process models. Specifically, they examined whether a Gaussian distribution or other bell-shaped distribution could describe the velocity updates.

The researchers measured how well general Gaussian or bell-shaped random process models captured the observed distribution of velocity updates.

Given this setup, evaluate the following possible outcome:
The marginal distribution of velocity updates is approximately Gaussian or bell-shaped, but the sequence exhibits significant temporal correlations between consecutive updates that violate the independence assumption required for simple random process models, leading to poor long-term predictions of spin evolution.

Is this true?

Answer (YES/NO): NO